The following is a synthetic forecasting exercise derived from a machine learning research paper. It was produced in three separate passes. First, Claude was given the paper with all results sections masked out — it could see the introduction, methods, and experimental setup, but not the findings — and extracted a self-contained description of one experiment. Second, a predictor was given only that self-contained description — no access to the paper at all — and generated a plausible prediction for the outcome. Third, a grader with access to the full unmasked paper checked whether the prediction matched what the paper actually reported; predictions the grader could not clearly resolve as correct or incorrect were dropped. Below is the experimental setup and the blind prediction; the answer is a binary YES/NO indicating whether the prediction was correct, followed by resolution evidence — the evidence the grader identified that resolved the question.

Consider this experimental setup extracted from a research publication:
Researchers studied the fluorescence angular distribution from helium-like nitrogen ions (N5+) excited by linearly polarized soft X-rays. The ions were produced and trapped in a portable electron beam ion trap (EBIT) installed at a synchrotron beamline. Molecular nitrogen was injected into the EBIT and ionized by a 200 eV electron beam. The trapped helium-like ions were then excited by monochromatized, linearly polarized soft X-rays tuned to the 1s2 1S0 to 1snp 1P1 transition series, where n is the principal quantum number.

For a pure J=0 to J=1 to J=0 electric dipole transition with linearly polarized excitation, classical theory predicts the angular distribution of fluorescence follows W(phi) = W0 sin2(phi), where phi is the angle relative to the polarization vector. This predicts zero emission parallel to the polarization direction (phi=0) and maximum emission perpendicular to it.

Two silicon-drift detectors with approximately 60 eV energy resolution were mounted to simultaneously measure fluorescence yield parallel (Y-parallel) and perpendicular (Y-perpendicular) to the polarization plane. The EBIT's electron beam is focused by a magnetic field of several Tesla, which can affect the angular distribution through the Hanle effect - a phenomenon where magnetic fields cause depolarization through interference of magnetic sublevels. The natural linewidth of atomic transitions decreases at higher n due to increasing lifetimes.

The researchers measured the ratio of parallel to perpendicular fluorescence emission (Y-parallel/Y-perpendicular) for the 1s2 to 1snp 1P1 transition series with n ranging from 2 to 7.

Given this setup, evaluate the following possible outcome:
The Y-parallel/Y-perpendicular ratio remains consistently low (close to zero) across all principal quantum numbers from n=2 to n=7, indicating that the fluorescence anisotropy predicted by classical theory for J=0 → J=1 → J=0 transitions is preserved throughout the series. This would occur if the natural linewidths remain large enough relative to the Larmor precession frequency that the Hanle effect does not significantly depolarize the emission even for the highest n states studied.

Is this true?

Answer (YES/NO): NO